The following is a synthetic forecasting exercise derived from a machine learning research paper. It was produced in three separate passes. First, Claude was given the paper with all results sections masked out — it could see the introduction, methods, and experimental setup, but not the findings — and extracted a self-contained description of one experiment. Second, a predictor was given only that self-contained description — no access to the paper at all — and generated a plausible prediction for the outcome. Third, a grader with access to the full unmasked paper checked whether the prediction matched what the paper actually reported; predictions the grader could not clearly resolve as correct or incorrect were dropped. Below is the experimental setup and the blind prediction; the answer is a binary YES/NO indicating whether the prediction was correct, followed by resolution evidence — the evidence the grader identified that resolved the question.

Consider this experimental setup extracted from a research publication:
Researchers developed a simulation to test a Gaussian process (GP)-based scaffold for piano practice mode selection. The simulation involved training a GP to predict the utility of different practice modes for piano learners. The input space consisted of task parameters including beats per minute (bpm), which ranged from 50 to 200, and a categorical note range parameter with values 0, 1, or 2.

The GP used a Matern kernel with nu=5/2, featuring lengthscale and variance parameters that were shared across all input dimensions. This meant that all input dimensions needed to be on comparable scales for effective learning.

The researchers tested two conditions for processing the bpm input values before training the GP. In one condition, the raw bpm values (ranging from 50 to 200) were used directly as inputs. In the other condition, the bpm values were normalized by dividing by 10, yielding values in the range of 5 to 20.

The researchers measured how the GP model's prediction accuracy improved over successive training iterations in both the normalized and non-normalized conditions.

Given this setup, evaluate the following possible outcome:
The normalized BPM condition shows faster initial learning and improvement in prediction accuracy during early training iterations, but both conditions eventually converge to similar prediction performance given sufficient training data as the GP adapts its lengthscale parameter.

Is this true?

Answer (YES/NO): NO